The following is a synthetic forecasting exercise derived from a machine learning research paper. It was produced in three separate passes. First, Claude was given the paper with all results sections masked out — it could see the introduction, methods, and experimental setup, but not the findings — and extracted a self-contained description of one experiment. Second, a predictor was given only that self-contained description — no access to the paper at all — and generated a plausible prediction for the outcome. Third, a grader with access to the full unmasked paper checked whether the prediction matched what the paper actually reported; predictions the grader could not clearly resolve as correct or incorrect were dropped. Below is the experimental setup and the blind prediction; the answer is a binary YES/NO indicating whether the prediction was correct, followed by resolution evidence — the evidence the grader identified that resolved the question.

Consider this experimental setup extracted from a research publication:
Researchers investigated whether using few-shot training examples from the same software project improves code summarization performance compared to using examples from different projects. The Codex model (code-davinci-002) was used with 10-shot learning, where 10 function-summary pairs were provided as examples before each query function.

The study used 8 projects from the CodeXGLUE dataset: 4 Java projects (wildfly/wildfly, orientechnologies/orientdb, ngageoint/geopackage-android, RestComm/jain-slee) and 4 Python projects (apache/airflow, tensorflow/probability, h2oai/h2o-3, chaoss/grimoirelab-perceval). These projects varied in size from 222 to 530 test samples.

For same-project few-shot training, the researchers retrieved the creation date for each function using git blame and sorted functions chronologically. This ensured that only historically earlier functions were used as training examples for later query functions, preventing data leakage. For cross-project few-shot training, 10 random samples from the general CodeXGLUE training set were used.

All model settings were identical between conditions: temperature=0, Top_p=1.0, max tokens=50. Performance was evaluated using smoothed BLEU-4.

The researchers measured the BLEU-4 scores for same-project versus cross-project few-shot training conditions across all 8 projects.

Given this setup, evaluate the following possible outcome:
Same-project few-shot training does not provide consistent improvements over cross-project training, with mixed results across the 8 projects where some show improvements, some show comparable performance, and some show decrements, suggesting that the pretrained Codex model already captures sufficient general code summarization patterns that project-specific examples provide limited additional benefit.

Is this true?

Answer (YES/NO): NO